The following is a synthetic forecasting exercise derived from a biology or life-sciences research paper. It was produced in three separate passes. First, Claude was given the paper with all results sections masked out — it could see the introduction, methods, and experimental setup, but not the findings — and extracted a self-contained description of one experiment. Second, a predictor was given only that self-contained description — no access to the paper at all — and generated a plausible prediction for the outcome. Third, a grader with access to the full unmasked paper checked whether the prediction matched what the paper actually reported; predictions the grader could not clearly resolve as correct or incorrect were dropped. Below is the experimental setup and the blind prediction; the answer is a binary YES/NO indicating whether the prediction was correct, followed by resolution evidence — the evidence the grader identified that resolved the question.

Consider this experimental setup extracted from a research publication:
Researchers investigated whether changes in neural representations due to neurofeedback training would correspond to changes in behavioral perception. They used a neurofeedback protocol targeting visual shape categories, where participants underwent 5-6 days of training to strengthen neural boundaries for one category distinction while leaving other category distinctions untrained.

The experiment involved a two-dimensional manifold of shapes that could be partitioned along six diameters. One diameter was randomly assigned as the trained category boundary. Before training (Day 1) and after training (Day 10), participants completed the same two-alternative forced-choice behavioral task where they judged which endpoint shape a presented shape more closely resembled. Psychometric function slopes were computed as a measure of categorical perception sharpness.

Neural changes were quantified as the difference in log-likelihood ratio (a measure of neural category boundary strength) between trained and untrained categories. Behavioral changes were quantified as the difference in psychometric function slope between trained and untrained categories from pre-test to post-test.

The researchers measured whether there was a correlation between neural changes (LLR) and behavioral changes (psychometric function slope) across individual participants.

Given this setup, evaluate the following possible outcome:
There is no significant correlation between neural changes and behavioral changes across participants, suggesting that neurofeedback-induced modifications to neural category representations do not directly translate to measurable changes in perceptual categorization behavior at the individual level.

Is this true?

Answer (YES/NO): NO